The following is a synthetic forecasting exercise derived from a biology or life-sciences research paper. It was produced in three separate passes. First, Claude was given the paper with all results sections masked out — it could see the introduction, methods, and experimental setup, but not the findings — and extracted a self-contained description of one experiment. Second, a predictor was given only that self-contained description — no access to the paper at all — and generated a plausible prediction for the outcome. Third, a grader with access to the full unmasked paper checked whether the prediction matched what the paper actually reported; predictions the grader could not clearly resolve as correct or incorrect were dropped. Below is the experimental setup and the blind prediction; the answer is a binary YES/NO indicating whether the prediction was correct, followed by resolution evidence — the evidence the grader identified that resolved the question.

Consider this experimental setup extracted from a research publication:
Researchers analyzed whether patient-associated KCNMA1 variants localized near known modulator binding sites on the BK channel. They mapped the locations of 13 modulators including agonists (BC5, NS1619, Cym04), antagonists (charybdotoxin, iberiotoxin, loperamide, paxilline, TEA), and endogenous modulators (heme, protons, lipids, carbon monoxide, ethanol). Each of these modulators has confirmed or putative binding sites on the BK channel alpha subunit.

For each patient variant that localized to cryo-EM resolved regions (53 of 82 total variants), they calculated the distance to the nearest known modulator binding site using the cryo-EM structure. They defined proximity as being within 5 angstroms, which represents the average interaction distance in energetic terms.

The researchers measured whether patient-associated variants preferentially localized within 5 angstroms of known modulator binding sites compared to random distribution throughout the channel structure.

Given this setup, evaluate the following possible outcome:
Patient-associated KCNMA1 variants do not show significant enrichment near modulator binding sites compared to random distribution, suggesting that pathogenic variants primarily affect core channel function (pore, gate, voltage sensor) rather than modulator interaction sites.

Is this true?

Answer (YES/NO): YES